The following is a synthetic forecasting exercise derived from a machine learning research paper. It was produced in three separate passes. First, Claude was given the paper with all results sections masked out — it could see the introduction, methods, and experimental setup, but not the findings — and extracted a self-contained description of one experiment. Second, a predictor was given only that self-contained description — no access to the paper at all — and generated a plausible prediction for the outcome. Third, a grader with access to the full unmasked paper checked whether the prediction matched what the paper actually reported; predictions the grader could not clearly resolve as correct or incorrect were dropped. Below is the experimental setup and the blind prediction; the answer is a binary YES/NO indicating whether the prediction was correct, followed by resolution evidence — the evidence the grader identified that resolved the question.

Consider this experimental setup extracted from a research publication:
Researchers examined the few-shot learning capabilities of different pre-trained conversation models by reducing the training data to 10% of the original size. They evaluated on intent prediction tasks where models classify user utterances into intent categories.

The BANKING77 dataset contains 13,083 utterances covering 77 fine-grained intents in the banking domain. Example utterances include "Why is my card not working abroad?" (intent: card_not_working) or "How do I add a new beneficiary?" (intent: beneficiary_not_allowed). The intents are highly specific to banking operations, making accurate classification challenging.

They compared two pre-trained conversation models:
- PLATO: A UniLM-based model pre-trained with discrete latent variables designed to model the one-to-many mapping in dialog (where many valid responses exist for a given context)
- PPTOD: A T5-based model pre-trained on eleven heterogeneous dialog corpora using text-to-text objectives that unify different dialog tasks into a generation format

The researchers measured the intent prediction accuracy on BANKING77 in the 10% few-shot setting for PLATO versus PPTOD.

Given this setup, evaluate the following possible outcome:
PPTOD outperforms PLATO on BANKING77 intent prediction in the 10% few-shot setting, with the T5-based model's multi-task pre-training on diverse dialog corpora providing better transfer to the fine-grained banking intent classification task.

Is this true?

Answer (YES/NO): NO